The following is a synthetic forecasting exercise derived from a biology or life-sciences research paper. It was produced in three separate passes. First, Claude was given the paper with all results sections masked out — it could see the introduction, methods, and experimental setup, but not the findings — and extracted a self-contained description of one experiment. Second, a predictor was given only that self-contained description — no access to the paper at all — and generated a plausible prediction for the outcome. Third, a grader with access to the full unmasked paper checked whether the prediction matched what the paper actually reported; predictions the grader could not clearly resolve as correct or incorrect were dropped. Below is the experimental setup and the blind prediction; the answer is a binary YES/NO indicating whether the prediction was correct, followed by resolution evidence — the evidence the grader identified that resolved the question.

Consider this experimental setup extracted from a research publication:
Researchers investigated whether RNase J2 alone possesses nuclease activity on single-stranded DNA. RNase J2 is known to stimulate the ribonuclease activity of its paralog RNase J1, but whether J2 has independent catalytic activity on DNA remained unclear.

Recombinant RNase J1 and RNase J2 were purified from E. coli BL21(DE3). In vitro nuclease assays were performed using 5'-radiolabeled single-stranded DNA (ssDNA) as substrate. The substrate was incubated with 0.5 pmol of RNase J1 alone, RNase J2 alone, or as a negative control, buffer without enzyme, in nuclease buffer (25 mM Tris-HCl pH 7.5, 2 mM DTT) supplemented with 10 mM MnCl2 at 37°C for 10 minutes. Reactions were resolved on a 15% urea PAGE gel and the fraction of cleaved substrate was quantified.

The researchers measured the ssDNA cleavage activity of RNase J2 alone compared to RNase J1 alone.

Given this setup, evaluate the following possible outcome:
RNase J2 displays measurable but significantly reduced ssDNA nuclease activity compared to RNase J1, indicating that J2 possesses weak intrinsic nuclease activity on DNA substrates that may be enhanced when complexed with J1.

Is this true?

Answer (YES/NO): NO